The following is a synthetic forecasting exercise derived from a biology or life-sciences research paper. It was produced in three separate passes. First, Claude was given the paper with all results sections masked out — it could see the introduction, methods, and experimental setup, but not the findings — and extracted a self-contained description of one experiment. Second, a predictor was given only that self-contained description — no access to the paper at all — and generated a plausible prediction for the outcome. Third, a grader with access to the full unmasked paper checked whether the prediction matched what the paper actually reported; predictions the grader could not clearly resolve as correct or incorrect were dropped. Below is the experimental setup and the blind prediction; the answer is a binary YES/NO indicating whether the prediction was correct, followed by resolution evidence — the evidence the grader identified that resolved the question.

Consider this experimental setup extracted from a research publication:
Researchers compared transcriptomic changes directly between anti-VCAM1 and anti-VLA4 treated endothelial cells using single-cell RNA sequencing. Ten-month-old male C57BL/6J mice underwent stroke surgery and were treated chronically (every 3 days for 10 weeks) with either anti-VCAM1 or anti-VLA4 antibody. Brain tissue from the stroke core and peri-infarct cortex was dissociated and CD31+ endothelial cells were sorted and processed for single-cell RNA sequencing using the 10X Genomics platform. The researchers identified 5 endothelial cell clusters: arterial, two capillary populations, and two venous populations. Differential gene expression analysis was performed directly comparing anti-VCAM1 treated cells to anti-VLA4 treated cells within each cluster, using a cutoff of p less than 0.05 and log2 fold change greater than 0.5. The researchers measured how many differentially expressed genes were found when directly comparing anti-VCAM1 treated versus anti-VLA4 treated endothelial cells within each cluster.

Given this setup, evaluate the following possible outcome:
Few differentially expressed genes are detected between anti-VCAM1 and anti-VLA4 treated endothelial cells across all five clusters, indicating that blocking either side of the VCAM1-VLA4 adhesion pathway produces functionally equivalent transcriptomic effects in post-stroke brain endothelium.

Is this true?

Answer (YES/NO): YES